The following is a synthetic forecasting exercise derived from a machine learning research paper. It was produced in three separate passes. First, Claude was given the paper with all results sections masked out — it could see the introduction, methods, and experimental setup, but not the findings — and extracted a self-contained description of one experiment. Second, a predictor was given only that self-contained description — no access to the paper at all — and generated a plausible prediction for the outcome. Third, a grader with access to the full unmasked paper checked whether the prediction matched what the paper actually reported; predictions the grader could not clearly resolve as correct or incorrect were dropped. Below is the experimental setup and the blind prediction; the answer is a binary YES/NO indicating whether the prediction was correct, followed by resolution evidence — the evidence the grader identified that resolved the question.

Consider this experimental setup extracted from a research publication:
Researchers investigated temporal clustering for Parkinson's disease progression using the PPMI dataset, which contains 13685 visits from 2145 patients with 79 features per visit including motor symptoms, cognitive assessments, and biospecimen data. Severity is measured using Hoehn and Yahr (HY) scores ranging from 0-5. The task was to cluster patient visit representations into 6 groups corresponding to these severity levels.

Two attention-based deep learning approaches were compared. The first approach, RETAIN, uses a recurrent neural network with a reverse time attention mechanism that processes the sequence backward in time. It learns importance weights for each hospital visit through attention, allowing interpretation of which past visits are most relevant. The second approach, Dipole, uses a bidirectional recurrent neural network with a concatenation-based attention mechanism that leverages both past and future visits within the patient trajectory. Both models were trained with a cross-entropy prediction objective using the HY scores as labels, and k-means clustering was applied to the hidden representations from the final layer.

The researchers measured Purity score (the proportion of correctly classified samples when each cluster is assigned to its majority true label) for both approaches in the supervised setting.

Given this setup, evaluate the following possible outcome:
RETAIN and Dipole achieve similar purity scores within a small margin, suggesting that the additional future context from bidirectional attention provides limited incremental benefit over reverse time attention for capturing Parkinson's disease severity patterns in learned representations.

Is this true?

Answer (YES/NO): NO